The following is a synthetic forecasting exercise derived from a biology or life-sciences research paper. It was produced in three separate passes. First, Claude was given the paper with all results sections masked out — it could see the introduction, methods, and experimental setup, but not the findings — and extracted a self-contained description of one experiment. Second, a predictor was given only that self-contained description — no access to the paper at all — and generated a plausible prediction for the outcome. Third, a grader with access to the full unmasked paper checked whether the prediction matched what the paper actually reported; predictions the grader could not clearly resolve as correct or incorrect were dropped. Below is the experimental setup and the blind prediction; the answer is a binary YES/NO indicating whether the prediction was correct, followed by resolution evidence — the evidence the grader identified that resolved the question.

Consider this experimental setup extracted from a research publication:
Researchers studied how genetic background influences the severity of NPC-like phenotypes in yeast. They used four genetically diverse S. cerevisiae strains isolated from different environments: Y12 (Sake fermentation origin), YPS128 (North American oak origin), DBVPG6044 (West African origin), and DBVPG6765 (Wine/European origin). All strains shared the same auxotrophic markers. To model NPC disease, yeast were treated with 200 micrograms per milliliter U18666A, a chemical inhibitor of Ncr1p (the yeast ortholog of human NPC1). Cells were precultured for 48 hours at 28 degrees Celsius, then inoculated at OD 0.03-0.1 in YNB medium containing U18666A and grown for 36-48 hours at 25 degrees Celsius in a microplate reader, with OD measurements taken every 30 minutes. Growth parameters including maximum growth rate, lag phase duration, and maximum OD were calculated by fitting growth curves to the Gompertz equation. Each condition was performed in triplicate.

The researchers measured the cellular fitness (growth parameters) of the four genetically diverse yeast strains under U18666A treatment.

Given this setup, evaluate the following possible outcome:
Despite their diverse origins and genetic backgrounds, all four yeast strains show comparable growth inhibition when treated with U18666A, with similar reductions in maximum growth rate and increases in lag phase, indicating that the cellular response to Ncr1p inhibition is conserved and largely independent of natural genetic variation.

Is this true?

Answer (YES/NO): NO